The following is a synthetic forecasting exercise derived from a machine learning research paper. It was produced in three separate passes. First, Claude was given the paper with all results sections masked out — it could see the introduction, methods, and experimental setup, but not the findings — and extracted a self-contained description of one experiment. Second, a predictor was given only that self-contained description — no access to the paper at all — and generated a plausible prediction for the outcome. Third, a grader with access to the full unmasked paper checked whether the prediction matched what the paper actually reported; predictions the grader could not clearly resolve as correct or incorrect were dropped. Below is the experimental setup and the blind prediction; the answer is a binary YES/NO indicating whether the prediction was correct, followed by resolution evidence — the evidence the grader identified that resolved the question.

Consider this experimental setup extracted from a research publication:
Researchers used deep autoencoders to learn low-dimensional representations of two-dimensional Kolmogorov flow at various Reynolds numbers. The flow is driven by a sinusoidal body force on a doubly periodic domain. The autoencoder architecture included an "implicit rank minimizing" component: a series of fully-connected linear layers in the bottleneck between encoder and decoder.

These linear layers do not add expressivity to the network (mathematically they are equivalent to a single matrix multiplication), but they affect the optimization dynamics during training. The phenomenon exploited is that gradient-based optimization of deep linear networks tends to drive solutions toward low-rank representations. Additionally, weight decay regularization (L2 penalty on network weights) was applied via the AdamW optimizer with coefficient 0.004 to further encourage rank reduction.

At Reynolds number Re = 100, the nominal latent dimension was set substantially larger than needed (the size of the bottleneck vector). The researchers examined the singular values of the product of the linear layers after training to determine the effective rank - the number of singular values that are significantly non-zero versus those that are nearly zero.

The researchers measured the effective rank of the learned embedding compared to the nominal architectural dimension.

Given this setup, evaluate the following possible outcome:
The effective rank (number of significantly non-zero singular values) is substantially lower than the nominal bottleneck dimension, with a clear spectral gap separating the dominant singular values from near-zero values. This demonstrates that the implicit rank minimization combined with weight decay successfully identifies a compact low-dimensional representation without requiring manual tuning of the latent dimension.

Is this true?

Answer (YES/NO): YES